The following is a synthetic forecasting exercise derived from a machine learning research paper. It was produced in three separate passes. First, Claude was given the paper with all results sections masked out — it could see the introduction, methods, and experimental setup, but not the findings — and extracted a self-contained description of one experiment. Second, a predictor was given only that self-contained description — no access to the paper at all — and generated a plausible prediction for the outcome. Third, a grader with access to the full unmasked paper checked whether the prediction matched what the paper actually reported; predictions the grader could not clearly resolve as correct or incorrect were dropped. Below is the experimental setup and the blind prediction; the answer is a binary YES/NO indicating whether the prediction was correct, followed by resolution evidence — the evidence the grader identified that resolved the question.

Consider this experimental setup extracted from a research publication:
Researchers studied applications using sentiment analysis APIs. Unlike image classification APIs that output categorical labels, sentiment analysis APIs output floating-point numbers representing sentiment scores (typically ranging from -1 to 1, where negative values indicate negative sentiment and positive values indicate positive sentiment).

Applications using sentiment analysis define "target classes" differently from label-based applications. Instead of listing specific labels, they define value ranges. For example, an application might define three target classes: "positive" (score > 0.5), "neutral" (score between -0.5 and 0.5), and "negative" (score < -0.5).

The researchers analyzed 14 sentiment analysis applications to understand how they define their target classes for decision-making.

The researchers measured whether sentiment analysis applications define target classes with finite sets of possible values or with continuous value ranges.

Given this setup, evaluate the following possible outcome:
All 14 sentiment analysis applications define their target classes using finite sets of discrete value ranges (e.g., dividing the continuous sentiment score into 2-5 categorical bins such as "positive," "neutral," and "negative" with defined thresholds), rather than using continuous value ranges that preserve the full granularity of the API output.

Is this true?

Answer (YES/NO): NO